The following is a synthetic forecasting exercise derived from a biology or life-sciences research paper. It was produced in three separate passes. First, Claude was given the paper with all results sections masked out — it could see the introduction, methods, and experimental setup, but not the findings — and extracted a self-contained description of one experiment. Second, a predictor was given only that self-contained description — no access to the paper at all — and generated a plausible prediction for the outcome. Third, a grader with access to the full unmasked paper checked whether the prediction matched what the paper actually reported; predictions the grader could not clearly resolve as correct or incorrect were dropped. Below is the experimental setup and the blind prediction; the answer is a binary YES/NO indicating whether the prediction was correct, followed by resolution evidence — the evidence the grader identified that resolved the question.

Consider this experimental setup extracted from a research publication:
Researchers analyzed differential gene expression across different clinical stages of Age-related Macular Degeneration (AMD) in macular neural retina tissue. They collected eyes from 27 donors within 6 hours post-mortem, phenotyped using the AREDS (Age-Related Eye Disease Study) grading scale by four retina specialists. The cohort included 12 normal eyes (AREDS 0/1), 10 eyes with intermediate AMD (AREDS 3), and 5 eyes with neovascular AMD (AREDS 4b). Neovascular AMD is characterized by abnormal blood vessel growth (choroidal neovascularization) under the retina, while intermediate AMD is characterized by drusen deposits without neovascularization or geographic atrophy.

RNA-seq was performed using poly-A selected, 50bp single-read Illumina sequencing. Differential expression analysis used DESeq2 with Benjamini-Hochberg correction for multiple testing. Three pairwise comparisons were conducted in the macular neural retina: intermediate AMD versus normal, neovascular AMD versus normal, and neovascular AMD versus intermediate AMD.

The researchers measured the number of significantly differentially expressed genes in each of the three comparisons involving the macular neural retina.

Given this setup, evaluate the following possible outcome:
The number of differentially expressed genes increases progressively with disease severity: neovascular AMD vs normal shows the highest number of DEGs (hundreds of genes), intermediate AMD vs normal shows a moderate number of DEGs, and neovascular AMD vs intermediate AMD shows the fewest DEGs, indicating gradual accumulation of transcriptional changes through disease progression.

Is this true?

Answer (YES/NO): NO